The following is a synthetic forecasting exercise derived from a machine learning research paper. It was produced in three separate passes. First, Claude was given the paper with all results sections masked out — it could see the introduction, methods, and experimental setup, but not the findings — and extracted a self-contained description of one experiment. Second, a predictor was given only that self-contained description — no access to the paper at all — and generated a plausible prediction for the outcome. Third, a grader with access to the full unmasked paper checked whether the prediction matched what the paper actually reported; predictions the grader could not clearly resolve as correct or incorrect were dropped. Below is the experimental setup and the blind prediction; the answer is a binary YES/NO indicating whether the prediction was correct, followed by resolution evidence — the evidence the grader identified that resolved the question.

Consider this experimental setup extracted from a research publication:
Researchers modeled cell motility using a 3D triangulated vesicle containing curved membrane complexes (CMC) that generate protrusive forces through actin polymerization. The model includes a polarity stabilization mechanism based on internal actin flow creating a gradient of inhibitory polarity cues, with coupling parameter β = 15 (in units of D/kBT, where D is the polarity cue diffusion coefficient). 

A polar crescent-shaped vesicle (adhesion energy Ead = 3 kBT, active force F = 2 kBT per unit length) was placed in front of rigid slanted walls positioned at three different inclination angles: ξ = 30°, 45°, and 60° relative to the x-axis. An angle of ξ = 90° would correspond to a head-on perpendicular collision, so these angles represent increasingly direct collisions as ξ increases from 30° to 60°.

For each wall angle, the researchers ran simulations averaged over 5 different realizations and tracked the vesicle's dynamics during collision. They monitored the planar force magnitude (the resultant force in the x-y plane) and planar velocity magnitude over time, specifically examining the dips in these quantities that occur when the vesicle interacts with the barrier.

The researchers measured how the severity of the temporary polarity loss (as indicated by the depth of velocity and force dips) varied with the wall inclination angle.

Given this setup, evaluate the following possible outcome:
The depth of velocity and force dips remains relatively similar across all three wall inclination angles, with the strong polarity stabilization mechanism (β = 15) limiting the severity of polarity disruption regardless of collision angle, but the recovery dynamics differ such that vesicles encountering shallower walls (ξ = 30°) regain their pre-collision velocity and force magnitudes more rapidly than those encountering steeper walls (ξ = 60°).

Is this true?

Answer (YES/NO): NO